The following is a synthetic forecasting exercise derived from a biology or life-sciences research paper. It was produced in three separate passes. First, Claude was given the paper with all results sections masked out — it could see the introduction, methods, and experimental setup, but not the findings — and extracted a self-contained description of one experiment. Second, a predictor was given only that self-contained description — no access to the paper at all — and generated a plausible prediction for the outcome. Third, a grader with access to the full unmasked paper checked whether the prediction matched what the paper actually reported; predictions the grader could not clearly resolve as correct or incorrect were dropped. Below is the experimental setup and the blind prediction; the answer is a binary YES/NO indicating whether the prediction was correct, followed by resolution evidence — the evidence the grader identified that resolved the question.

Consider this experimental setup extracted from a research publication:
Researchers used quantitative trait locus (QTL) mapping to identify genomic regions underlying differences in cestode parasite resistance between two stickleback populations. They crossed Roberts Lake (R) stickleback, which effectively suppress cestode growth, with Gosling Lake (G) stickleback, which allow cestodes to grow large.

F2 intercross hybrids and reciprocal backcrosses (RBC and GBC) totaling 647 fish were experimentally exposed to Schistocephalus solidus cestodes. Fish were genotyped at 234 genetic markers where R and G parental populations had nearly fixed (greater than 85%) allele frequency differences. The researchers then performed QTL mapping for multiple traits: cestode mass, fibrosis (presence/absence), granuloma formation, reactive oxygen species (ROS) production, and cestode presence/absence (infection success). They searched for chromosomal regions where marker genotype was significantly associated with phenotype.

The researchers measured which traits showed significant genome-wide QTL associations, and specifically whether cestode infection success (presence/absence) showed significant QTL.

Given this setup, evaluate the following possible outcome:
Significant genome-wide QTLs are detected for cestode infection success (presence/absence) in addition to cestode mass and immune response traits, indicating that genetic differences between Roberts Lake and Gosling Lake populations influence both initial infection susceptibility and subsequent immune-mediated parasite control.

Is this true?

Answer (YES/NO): NO